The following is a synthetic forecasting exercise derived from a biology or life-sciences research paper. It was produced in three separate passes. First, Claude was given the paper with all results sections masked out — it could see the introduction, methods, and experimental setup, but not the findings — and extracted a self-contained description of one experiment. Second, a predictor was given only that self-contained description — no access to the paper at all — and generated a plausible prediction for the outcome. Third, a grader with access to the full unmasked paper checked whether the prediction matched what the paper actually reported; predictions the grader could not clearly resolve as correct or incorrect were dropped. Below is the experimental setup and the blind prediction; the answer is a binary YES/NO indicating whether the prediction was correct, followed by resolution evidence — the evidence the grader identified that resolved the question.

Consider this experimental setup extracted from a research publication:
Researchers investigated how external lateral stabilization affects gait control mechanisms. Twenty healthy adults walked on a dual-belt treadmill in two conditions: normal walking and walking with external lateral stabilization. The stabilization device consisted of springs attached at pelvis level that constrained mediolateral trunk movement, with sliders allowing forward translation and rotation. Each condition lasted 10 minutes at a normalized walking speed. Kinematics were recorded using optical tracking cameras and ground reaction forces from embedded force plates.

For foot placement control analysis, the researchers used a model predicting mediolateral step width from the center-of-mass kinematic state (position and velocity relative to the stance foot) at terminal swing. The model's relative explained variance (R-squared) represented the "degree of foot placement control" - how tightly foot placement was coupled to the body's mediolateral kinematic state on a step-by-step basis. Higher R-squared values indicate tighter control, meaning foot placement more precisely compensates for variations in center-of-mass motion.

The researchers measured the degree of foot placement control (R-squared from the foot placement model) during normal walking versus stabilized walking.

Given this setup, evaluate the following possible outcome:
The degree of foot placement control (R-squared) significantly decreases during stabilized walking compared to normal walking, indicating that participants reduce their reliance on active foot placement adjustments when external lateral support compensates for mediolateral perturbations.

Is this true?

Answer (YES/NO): YES